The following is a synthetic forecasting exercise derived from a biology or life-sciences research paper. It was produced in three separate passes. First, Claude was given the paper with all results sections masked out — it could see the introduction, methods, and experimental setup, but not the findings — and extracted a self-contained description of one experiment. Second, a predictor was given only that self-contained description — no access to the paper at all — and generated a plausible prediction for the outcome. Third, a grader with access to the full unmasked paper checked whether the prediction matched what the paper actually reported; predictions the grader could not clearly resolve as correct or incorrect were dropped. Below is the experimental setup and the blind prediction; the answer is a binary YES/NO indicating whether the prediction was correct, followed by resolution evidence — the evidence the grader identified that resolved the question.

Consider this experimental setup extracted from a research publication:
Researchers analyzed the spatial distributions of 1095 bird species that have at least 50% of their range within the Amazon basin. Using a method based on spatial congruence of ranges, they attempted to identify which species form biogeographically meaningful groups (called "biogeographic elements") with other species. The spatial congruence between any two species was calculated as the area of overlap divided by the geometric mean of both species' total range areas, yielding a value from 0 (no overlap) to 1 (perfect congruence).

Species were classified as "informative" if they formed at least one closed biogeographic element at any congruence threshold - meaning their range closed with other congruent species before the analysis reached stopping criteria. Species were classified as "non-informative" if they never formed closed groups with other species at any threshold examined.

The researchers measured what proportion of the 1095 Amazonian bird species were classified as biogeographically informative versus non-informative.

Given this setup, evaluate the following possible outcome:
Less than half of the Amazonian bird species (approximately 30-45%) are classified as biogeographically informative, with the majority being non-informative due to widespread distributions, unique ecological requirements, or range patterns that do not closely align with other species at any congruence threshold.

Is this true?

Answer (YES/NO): NO